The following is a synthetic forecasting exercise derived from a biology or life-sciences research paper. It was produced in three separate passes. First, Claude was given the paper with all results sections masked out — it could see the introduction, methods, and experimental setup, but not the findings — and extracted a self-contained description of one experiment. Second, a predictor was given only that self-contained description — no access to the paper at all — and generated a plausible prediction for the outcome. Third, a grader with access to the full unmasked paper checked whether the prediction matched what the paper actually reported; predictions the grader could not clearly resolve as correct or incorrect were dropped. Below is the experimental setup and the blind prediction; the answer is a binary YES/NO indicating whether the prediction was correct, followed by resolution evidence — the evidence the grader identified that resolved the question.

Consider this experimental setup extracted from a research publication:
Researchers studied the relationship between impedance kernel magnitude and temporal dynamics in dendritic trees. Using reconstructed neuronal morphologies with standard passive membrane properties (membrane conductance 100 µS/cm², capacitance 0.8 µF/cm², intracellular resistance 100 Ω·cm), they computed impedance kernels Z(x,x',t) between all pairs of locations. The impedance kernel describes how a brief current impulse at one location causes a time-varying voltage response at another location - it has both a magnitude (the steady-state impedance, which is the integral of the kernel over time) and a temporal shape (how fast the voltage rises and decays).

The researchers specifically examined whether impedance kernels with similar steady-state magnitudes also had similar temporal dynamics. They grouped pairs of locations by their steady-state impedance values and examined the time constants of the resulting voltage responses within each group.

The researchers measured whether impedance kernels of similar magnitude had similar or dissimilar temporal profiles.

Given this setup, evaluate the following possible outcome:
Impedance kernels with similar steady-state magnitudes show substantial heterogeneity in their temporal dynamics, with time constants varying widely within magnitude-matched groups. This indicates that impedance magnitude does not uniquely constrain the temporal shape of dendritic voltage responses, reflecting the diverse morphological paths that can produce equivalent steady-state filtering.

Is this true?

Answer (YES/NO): NO